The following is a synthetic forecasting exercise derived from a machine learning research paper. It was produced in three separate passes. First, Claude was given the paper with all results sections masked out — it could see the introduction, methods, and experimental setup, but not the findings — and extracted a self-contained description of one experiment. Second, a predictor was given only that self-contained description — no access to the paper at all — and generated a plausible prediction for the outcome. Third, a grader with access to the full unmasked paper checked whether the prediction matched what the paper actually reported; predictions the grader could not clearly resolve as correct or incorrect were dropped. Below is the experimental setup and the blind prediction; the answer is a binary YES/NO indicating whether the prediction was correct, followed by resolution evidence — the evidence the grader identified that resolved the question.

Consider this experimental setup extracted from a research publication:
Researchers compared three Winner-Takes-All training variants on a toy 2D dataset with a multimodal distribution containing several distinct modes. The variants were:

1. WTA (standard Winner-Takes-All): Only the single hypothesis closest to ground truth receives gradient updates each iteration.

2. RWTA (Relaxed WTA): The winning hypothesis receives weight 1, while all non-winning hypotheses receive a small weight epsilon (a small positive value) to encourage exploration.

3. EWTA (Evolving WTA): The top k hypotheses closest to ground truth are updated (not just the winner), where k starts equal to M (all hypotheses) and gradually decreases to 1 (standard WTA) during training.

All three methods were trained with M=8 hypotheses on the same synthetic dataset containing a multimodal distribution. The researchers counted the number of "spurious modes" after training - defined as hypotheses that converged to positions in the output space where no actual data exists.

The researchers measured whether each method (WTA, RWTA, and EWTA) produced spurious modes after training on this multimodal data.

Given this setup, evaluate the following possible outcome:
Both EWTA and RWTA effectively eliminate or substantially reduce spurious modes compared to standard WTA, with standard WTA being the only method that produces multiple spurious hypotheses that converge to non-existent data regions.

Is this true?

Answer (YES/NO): NO